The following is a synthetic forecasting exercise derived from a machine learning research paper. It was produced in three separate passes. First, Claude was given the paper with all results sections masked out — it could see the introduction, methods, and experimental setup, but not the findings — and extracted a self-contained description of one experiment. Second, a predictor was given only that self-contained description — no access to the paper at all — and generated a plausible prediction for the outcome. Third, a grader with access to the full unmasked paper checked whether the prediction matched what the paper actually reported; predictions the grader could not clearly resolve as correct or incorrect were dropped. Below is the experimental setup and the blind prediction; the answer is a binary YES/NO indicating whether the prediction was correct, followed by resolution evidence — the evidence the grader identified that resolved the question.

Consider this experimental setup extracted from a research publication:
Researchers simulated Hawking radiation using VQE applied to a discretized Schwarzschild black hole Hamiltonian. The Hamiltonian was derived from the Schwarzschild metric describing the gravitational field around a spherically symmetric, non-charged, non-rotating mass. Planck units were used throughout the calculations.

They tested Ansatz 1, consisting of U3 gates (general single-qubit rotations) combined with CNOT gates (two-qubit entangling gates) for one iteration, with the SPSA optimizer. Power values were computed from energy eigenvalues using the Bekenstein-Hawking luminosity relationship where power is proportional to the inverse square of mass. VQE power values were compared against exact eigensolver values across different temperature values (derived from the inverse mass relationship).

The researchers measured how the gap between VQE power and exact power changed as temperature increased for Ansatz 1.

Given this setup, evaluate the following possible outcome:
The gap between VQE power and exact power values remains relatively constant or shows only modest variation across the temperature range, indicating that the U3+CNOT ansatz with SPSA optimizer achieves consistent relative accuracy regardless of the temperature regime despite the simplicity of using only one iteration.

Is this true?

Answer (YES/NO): NO